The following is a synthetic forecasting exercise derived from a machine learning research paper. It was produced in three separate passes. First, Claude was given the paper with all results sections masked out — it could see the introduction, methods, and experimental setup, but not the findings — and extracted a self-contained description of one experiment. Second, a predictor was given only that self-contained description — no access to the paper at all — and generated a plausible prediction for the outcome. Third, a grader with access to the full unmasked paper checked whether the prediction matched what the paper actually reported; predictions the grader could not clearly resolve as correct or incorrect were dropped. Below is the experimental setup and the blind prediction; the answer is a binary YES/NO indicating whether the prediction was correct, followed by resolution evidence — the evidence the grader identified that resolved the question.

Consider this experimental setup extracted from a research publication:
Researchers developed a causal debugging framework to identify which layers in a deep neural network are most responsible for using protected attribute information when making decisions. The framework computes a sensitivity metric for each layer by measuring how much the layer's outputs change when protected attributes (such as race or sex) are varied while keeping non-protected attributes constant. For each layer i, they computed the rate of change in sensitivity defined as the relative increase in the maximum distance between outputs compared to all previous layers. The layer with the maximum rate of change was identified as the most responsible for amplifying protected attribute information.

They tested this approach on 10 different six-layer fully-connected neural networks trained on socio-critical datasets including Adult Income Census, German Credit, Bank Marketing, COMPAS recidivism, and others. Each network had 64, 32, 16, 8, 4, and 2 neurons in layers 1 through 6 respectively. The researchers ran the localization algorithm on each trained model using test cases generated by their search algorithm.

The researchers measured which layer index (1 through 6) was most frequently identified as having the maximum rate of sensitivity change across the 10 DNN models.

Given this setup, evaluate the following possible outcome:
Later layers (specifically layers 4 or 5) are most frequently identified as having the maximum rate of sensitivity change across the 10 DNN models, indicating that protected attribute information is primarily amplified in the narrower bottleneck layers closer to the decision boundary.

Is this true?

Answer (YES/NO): NO